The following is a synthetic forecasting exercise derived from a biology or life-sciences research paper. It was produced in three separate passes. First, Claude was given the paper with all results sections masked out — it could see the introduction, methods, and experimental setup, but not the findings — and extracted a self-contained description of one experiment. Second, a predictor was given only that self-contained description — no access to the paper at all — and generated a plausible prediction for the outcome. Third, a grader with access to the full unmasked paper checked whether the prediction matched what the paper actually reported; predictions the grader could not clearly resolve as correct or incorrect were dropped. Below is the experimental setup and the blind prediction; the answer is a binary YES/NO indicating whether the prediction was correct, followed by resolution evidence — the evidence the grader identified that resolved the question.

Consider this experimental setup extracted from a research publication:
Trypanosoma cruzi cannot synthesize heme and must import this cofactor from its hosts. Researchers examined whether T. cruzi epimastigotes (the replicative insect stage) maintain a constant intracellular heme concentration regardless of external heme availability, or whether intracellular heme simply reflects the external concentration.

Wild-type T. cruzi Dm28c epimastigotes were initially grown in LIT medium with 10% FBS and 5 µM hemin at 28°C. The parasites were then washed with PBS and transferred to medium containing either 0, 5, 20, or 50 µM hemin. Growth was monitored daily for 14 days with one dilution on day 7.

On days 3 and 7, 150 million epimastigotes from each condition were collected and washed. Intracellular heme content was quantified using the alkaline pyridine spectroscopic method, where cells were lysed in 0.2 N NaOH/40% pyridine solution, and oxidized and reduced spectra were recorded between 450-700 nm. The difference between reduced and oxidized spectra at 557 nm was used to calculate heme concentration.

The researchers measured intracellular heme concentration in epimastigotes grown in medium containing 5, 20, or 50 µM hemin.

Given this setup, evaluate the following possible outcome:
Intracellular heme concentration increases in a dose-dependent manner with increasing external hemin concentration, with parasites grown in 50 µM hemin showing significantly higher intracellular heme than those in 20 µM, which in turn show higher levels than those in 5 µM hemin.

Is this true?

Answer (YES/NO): NO